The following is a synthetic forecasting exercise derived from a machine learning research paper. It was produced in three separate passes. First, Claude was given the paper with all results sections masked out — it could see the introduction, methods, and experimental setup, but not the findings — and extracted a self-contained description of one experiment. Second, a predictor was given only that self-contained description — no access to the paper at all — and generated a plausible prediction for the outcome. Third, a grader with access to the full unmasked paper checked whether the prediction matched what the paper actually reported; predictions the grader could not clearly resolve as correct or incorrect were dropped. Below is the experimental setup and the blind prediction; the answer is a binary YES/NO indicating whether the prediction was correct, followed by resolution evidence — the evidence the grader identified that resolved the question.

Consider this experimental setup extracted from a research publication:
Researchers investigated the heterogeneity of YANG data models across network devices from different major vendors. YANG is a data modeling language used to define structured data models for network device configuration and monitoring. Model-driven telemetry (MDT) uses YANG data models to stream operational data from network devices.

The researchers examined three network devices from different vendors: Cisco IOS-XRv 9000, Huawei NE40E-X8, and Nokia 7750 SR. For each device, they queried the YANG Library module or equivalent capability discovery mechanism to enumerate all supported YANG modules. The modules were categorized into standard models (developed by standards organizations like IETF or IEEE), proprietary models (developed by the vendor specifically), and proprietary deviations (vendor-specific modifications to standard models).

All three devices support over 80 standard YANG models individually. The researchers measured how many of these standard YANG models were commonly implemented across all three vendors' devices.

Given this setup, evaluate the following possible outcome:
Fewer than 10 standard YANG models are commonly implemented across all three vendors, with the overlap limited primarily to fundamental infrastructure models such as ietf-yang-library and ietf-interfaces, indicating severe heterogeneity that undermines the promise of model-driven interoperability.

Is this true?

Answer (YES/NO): NO